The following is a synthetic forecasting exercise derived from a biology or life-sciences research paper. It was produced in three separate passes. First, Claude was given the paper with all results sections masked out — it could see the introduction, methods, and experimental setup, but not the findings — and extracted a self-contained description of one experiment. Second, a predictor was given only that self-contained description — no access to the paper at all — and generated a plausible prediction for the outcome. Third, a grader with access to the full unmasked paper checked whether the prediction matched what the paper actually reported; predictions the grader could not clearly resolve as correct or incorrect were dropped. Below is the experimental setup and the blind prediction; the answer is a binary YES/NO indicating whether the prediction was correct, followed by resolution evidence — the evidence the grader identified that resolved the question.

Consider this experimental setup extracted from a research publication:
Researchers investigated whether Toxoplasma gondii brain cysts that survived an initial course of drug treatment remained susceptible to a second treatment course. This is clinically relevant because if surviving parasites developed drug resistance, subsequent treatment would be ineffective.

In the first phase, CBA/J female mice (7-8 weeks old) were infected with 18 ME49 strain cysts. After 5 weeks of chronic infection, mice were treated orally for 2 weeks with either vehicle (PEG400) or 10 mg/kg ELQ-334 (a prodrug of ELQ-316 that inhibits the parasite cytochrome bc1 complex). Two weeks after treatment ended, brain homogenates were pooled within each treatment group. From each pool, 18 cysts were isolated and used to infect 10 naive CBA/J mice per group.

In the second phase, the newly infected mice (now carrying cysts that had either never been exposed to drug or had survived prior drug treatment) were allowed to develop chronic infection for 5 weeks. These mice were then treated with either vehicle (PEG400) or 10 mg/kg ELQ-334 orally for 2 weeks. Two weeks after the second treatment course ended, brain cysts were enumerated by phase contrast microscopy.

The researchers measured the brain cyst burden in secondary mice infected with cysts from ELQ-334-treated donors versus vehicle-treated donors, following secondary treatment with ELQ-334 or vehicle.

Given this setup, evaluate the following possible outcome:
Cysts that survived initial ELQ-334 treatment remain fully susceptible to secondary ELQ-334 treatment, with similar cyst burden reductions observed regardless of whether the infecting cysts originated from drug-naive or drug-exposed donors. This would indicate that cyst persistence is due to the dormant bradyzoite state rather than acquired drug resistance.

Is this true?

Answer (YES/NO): YES